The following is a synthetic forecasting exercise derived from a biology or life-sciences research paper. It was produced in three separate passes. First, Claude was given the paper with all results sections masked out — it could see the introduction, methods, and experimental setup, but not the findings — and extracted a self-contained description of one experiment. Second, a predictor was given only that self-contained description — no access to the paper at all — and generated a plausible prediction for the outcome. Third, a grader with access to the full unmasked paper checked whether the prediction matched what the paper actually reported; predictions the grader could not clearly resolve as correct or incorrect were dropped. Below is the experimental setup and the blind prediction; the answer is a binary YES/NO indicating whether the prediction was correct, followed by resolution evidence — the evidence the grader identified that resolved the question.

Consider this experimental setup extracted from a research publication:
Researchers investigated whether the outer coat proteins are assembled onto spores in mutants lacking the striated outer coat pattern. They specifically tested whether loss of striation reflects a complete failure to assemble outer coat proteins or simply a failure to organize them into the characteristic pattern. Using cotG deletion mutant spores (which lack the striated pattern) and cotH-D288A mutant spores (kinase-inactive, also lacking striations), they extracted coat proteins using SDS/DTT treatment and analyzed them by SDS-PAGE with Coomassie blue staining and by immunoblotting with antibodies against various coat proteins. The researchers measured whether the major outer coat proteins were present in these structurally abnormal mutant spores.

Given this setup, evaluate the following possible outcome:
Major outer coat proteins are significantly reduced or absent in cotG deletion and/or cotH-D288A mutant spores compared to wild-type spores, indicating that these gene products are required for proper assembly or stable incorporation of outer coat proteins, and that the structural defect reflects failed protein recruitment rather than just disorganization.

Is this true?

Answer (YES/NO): NO